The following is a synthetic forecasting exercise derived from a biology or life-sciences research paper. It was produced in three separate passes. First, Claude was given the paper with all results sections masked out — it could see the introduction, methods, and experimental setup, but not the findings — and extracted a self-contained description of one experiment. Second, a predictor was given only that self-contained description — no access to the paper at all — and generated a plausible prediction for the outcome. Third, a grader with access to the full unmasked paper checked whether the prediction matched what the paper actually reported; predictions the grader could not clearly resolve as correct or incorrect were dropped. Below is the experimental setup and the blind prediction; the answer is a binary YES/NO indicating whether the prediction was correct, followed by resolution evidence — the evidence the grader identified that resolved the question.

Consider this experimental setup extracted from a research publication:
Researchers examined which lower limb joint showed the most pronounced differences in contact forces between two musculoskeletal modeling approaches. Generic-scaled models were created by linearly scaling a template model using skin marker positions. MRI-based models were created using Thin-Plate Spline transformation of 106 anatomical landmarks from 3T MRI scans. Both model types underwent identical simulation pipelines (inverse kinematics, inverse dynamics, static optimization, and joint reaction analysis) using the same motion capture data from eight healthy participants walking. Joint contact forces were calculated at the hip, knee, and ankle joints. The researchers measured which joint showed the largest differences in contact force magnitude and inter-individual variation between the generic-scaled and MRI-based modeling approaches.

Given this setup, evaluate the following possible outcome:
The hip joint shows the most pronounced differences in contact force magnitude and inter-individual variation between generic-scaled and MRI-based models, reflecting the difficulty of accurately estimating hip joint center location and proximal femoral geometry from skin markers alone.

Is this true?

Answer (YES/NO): NO